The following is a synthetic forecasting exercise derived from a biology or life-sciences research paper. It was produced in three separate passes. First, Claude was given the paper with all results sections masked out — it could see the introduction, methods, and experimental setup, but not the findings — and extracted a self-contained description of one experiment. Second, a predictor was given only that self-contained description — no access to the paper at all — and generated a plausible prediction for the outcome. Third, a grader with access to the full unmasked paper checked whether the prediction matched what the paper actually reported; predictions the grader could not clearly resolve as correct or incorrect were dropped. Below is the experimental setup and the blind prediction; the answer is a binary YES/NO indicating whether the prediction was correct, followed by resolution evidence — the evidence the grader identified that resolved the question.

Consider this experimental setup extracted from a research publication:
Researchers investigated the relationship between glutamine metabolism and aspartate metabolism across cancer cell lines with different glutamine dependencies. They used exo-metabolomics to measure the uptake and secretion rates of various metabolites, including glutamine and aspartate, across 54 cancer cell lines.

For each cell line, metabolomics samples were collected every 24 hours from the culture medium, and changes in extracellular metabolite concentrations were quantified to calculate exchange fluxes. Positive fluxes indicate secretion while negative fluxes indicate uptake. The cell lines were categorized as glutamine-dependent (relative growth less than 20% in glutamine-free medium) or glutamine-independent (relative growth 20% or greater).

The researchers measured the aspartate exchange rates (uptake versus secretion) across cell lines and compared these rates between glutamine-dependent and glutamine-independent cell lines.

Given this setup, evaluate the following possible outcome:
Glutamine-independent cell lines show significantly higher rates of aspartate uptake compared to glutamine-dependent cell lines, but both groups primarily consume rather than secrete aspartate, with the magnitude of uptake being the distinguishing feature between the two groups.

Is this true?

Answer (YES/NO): NO